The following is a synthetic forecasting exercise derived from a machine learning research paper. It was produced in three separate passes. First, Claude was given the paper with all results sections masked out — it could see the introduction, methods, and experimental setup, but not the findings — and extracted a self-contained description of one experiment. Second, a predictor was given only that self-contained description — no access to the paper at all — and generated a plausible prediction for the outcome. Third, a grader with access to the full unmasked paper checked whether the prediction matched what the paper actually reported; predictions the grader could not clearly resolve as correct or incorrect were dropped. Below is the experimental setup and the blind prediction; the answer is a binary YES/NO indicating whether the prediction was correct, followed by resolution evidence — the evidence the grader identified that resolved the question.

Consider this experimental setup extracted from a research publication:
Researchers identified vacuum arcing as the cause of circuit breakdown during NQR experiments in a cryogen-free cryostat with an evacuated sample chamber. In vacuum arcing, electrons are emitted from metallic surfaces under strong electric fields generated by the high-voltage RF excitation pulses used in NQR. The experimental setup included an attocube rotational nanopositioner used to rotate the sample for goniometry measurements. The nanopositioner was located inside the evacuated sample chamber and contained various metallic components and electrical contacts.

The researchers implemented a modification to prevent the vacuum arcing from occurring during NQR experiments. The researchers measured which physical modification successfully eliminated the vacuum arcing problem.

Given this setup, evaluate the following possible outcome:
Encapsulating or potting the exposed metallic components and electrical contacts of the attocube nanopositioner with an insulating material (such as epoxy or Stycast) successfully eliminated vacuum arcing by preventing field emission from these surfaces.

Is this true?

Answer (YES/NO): NO